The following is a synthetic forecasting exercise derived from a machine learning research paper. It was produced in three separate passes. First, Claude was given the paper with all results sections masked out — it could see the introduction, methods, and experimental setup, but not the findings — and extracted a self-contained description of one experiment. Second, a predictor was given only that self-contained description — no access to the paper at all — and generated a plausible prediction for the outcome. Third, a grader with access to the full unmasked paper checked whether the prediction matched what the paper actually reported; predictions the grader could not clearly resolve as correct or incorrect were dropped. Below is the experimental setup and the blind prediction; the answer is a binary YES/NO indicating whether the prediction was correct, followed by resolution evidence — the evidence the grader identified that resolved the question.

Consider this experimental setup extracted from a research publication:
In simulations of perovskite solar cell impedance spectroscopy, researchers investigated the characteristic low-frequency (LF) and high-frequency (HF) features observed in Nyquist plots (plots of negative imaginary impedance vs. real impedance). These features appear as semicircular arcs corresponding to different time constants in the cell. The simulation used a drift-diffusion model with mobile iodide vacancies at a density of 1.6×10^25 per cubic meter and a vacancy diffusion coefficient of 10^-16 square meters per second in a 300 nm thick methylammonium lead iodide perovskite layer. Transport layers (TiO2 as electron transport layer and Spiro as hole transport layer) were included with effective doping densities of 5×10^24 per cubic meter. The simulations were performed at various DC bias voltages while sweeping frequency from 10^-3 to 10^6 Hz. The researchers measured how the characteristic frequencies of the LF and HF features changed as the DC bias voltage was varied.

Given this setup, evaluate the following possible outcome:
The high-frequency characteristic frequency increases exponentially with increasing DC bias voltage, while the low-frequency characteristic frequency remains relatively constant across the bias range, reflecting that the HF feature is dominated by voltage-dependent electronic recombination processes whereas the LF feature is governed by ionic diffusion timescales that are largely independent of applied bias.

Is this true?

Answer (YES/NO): YES